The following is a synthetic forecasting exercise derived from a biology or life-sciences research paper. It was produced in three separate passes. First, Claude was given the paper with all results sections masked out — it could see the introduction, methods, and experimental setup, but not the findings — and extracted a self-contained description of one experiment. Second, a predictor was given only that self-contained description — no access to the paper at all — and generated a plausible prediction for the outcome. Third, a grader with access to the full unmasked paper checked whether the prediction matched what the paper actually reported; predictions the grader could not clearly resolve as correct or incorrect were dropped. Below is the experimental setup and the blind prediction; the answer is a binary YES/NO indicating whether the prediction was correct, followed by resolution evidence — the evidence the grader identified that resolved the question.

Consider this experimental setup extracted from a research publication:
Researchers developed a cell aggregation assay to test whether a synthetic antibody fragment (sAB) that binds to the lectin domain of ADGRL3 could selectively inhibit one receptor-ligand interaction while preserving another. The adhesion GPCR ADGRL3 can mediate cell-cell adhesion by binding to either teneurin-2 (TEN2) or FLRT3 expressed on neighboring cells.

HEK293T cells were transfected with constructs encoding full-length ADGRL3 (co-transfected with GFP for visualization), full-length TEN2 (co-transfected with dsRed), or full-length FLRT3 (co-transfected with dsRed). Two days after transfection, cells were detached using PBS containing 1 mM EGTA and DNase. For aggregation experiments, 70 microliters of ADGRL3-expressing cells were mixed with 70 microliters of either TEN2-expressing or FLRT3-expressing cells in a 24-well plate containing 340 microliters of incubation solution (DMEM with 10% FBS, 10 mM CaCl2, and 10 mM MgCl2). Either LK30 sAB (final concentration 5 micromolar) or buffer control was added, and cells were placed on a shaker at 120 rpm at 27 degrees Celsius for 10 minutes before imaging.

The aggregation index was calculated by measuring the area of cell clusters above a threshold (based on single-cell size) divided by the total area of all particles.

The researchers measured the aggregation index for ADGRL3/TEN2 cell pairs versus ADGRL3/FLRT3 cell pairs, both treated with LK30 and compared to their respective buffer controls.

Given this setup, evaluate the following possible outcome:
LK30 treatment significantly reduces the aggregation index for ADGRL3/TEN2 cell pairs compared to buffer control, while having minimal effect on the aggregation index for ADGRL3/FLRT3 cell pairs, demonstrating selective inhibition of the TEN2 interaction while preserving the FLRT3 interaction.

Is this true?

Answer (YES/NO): YES